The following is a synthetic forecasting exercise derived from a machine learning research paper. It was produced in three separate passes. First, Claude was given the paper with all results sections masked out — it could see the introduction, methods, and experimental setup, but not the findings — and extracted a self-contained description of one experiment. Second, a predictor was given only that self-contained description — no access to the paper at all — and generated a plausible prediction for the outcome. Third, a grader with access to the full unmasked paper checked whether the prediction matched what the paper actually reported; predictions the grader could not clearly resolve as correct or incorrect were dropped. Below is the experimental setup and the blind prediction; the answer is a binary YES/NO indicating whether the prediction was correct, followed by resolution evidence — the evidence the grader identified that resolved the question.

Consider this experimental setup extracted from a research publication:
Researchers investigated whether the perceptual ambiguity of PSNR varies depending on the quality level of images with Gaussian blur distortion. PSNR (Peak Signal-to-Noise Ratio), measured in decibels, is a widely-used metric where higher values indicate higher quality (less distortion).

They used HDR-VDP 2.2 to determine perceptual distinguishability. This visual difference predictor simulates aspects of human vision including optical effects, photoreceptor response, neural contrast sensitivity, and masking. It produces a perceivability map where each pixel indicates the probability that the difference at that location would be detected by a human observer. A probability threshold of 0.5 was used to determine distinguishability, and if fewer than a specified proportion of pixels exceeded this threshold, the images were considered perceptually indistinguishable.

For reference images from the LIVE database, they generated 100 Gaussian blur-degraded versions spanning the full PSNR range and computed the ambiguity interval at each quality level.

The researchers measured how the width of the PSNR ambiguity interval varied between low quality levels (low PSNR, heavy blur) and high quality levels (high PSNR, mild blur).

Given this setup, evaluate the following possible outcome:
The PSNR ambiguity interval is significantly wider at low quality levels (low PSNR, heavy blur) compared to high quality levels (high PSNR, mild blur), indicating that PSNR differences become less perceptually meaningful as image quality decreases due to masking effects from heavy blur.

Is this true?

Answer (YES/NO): NO